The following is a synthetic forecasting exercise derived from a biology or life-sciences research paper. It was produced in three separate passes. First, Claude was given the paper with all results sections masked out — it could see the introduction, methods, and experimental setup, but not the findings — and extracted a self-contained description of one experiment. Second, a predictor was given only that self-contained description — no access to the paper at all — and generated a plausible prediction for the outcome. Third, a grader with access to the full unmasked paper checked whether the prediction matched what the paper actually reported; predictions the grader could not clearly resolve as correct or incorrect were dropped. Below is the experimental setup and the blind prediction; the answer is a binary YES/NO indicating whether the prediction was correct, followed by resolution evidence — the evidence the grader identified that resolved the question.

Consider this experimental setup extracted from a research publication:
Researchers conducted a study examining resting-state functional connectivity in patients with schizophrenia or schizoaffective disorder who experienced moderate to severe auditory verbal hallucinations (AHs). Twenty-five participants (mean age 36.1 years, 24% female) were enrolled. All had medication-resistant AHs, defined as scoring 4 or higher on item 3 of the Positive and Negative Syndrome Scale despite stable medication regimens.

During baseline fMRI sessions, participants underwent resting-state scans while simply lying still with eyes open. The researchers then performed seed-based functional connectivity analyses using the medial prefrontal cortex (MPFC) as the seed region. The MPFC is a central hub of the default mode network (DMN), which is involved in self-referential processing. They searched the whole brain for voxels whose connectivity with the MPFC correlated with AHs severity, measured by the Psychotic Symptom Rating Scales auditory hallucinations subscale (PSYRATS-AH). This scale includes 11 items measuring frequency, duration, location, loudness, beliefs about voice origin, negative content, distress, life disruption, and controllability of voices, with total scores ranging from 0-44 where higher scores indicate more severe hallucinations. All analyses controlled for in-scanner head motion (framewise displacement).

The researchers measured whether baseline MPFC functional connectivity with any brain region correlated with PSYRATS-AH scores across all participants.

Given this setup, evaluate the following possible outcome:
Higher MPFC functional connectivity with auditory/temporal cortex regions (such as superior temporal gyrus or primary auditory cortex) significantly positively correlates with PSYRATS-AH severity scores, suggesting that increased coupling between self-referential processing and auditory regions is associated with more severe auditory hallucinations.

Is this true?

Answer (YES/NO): NO